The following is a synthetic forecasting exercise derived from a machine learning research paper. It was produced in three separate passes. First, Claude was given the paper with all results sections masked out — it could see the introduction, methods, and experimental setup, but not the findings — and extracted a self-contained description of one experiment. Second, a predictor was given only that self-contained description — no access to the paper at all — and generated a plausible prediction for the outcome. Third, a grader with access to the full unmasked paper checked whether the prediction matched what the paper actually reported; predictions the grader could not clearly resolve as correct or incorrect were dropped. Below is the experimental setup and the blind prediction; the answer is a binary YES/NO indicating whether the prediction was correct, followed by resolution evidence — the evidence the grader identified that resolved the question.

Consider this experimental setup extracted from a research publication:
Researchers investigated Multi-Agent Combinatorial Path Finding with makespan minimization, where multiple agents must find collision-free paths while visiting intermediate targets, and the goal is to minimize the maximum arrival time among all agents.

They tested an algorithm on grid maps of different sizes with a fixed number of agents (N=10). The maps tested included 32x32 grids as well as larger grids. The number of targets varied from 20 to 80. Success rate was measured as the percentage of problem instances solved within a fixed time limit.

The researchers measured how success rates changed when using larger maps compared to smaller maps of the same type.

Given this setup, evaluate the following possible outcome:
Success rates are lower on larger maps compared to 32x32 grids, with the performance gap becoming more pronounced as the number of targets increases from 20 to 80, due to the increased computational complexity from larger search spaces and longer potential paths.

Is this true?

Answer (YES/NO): NO